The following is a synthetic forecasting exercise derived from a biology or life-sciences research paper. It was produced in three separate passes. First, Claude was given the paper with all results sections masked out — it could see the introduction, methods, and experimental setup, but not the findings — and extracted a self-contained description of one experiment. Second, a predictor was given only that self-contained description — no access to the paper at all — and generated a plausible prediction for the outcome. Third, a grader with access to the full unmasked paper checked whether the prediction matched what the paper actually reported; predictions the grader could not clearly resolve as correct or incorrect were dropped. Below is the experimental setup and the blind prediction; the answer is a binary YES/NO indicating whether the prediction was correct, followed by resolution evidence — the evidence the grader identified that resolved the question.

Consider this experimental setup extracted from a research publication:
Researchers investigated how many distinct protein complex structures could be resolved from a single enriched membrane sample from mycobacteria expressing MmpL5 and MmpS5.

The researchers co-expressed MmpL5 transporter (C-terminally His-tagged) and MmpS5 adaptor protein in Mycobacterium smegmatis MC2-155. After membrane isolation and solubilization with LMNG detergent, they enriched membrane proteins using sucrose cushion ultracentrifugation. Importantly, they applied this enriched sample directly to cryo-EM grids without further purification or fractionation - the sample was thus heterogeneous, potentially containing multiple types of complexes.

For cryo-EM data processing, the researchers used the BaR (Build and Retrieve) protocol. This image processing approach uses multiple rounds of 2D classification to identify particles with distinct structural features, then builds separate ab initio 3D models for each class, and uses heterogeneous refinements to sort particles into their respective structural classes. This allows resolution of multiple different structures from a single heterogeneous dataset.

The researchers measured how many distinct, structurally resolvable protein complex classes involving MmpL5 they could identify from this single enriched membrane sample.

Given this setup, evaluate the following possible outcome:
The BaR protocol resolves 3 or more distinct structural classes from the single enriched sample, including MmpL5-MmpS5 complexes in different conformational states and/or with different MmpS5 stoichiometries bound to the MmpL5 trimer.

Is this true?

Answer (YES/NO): NO